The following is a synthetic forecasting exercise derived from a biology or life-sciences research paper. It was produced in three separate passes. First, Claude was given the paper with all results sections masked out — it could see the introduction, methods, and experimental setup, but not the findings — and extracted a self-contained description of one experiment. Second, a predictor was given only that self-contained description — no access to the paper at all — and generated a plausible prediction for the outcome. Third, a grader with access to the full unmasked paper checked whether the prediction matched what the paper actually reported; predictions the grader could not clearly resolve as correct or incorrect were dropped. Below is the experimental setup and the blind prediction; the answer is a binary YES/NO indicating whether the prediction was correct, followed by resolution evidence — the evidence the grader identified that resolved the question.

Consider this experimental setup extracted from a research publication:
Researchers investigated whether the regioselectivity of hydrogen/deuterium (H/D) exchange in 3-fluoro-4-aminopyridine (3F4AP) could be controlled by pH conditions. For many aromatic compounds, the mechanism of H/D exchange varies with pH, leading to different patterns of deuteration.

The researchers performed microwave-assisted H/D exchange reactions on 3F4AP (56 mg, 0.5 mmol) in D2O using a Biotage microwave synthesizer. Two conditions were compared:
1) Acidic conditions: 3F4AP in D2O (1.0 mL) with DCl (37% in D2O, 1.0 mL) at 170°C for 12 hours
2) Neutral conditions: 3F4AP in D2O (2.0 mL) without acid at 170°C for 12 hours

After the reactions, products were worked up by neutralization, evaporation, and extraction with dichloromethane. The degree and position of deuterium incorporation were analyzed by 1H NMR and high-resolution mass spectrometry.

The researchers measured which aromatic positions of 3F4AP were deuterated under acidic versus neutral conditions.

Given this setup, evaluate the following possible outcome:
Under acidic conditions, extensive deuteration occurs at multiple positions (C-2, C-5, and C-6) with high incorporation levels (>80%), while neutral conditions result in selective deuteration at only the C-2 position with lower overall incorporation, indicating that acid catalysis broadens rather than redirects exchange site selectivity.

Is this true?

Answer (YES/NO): NO